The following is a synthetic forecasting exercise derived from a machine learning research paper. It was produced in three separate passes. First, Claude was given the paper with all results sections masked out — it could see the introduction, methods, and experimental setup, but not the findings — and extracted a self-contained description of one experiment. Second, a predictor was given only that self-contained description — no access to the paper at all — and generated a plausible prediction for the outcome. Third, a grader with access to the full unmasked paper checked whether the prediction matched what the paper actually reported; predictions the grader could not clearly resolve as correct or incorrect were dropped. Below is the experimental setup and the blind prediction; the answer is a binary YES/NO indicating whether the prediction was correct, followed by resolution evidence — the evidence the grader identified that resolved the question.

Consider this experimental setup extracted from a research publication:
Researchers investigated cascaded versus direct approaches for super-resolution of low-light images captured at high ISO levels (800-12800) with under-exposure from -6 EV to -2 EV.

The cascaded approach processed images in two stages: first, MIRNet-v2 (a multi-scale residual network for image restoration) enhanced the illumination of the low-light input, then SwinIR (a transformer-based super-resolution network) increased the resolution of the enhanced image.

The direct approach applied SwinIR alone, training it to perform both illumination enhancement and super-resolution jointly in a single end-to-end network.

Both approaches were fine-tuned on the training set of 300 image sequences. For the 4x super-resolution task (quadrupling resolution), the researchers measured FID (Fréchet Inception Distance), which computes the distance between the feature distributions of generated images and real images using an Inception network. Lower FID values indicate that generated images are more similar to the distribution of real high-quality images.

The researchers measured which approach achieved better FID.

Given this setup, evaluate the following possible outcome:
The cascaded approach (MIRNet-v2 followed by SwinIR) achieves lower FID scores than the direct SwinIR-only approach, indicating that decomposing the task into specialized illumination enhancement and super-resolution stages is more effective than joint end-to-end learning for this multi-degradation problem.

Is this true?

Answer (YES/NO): NO